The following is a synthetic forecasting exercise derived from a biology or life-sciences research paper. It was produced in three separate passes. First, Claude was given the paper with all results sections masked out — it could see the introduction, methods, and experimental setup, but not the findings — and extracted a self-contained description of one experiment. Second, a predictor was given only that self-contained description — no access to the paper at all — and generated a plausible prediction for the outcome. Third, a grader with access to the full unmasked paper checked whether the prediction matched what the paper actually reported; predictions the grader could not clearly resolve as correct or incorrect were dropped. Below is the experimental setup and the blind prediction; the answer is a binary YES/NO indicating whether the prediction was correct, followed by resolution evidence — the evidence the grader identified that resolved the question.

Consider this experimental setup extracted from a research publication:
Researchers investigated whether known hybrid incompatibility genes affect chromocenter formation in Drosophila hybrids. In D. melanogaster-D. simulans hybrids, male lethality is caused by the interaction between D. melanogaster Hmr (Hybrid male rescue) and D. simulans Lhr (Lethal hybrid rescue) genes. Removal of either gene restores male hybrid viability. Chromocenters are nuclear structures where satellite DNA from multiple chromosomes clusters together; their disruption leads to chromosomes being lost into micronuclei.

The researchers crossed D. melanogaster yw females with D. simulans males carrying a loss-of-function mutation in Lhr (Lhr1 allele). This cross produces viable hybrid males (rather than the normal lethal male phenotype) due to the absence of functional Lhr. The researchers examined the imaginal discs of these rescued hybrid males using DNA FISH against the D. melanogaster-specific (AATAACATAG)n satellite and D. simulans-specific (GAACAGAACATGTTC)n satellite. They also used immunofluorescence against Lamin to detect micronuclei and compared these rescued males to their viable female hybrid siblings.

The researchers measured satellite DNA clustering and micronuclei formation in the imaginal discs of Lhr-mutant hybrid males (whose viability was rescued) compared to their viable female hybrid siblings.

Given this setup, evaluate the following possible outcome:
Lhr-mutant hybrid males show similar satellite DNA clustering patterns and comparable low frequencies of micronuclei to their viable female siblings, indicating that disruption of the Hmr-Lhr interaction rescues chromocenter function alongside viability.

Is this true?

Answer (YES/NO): YES